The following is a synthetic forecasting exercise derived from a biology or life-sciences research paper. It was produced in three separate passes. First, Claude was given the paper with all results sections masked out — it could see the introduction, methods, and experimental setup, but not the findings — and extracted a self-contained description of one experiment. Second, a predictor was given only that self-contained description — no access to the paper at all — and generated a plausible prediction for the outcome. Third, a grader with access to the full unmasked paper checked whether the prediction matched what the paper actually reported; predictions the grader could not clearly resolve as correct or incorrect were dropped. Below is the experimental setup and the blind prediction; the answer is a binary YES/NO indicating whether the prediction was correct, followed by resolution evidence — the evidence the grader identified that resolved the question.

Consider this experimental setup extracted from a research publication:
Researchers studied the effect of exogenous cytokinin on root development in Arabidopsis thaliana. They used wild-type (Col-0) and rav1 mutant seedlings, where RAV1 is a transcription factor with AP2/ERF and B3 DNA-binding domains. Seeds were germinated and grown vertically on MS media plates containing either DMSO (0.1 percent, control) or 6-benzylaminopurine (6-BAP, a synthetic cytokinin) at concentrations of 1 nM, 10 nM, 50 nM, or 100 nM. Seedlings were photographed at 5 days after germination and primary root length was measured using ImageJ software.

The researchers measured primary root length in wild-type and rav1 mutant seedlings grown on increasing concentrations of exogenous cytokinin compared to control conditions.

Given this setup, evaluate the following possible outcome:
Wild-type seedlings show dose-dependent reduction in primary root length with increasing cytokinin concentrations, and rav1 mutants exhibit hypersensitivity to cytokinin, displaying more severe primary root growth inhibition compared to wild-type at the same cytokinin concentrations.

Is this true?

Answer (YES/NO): NO